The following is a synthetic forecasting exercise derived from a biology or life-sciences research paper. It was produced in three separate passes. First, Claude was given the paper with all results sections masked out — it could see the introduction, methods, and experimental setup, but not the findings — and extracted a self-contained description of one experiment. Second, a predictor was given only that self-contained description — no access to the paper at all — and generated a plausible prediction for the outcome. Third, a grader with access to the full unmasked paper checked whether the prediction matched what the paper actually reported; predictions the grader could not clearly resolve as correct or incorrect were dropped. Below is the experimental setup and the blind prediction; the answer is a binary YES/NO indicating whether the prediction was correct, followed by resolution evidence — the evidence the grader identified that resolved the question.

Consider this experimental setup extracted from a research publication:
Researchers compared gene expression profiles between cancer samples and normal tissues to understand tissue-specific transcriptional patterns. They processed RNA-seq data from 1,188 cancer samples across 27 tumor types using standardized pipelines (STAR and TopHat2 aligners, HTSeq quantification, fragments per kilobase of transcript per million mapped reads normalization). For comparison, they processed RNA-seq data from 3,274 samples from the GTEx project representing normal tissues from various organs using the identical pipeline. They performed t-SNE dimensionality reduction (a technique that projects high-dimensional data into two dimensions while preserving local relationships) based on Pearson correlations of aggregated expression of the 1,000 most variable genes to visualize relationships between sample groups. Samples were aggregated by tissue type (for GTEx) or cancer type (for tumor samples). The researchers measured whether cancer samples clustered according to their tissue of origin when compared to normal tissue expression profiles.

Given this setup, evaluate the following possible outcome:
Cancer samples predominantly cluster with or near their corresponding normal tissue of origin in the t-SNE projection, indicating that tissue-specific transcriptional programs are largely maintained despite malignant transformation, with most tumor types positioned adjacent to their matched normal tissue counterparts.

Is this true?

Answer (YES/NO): YES